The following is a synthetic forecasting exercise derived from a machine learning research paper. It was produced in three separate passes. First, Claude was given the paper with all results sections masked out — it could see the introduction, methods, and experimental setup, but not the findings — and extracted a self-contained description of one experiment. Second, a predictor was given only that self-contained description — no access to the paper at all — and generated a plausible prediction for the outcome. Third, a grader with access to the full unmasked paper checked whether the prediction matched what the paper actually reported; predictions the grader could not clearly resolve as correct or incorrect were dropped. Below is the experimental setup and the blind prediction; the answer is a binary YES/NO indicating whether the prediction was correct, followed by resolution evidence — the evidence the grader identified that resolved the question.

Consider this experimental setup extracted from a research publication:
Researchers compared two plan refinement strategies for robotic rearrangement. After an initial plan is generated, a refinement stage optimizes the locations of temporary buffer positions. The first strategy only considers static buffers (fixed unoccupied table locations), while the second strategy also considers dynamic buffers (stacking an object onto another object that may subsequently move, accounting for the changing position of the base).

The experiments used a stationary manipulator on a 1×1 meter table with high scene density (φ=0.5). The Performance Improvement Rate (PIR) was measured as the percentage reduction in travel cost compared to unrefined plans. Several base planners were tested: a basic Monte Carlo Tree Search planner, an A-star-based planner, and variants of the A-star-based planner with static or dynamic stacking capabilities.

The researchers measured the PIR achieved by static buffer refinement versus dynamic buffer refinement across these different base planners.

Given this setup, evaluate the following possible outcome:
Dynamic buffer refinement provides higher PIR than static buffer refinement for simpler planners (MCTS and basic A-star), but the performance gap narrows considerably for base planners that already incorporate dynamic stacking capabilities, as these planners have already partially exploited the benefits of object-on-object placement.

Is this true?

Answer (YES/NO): YES